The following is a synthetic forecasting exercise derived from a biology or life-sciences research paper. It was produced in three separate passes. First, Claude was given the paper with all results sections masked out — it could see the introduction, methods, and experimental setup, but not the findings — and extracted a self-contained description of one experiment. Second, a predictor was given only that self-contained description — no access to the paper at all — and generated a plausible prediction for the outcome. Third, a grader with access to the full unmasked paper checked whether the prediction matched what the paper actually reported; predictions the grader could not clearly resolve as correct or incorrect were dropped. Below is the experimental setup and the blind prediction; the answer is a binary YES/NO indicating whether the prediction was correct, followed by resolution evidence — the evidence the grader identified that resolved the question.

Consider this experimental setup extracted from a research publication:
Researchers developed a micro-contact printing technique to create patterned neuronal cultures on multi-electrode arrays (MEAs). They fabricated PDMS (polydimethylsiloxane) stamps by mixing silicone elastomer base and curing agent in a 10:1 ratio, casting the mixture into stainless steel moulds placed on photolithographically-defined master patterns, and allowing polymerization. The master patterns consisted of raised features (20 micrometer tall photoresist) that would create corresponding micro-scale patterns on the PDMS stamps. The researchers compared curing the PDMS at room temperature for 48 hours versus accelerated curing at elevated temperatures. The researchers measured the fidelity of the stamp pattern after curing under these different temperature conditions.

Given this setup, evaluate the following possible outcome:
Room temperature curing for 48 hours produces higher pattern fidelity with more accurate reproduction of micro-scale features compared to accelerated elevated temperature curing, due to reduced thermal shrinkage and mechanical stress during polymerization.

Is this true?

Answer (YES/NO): YES